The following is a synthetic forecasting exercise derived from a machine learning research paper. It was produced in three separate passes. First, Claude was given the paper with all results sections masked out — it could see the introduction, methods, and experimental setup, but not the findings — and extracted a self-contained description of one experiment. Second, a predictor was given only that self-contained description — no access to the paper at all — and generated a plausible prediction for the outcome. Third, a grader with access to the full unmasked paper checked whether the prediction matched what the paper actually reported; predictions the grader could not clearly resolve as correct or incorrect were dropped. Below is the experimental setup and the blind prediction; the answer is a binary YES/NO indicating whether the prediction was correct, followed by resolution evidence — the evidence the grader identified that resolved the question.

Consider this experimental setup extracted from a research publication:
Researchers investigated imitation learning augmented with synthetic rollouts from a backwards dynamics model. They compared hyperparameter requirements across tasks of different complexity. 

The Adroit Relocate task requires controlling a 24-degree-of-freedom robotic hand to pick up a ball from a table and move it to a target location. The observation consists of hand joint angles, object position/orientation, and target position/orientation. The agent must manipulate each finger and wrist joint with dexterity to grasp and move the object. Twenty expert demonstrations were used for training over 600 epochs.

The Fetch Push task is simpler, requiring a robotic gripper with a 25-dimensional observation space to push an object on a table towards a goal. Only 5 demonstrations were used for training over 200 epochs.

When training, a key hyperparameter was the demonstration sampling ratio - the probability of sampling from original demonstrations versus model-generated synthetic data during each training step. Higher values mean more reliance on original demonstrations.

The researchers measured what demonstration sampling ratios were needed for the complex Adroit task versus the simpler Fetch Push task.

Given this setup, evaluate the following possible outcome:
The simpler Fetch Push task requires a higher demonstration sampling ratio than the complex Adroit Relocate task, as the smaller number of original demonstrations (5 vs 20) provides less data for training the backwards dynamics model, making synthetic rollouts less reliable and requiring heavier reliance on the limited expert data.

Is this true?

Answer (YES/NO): NO